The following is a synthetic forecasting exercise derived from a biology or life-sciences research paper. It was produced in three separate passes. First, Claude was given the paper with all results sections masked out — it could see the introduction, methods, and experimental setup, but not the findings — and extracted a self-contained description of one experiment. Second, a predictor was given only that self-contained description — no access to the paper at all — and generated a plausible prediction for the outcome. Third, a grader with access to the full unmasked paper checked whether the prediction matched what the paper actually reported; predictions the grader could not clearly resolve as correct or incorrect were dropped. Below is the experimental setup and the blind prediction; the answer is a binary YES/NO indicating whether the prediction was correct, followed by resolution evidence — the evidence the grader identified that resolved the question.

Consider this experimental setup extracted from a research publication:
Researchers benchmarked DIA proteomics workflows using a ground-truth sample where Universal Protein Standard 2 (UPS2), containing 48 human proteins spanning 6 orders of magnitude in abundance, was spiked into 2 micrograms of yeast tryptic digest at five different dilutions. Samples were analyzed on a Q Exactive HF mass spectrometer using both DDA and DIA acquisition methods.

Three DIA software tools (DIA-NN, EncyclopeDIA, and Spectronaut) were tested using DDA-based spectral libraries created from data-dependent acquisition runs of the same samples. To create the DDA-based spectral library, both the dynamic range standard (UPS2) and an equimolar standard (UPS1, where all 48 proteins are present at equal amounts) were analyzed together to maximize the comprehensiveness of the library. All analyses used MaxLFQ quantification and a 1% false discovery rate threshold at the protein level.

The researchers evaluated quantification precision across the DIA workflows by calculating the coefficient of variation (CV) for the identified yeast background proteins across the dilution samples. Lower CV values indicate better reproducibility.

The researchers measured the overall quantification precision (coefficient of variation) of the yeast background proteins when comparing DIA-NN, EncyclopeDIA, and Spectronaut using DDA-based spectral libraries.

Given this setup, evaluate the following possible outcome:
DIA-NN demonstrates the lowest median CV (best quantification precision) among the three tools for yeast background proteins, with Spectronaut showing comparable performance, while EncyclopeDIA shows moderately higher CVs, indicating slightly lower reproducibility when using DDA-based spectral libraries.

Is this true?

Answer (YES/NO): NO